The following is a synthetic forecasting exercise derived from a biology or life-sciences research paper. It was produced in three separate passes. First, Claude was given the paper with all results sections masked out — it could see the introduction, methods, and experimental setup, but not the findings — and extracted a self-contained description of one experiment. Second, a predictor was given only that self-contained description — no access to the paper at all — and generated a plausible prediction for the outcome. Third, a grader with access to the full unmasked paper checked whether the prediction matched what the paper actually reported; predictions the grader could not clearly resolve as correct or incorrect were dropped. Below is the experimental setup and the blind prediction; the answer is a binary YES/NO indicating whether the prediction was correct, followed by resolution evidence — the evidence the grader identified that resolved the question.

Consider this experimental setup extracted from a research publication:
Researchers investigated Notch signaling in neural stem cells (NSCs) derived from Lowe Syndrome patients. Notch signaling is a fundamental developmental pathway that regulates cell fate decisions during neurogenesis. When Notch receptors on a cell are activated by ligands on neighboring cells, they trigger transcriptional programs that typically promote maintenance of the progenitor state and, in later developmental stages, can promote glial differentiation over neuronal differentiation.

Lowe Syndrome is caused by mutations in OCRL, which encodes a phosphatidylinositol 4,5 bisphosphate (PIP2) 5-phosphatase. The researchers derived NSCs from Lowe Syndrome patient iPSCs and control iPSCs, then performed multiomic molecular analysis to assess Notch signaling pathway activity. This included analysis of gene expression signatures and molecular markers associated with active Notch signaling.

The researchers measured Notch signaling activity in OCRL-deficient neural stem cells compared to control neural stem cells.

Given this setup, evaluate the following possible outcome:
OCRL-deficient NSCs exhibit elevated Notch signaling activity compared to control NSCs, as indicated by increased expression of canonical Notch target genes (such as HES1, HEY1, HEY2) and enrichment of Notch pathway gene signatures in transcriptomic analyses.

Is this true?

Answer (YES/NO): YES